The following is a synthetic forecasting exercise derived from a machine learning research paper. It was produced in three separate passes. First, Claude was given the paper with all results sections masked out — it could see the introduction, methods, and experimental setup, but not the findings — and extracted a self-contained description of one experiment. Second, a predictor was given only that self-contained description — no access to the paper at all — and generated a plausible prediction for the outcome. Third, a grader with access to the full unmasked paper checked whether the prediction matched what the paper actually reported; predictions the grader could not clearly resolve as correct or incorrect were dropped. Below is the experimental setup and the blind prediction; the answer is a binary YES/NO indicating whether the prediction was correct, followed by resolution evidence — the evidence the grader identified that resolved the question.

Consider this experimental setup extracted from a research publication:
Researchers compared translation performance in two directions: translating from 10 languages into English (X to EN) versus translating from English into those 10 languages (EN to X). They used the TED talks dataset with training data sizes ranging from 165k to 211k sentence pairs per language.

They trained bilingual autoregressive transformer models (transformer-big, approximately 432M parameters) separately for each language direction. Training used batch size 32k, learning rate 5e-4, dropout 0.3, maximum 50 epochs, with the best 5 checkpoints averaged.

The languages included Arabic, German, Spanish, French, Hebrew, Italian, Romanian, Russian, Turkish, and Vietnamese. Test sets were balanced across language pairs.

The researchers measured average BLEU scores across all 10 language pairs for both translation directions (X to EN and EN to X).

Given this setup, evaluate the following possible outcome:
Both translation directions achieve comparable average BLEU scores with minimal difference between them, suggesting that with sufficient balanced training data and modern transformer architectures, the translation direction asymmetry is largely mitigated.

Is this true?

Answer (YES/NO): NO